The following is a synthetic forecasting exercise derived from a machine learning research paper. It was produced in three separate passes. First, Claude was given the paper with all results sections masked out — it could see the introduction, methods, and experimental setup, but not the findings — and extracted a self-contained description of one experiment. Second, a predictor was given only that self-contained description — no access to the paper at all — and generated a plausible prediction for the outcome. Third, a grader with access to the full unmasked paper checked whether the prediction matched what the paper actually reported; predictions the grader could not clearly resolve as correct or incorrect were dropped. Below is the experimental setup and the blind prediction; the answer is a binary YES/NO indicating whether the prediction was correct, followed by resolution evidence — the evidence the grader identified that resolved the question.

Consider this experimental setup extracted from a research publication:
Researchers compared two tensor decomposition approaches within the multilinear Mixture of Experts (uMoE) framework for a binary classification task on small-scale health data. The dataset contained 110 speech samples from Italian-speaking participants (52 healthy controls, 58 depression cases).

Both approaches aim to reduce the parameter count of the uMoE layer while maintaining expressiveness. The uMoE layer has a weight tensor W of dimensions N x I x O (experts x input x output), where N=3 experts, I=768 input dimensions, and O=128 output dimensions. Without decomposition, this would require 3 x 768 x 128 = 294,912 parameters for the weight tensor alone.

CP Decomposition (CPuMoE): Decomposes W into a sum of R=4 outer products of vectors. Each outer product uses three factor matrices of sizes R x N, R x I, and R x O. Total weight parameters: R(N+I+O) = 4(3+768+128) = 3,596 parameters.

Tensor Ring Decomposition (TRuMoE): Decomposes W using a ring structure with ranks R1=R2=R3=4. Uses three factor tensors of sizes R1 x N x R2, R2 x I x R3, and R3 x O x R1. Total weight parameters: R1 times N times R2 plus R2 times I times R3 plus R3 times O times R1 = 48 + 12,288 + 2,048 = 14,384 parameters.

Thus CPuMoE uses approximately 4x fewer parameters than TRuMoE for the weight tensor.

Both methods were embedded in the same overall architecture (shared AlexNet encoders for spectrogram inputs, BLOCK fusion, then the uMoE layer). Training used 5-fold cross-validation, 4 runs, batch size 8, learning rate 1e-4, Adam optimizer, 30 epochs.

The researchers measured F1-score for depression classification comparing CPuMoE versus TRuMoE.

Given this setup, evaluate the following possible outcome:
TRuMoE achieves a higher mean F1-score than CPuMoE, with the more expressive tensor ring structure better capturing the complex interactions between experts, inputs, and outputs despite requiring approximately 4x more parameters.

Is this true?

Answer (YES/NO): YES